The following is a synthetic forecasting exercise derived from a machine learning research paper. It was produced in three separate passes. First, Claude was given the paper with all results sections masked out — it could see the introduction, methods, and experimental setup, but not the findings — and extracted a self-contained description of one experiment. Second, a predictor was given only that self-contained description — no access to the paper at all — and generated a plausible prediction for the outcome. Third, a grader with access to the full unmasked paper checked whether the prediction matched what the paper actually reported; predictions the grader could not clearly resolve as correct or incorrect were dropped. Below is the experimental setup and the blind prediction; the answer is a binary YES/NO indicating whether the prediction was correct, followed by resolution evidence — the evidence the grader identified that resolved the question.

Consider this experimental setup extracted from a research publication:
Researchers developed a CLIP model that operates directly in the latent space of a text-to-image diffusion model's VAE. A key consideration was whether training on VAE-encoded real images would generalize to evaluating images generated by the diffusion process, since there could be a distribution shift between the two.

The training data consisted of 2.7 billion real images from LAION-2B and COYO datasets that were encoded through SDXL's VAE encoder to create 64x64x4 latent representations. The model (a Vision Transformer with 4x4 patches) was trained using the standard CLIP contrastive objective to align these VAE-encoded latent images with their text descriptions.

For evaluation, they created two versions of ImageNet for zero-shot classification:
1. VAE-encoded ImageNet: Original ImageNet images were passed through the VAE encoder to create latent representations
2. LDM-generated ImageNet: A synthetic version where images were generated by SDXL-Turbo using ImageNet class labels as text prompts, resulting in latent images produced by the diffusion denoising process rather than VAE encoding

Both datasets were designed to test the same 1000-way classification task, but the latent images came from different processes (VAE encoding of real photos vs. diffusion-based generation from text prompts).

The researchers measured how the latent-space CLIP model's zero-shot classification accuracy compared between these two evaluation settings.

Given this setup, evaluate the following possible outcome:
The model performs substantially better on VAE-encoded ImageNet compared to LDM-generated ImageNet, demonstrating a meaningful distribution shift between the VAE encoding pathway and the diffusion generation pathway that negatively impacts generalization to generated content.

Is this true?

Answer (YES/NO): NO